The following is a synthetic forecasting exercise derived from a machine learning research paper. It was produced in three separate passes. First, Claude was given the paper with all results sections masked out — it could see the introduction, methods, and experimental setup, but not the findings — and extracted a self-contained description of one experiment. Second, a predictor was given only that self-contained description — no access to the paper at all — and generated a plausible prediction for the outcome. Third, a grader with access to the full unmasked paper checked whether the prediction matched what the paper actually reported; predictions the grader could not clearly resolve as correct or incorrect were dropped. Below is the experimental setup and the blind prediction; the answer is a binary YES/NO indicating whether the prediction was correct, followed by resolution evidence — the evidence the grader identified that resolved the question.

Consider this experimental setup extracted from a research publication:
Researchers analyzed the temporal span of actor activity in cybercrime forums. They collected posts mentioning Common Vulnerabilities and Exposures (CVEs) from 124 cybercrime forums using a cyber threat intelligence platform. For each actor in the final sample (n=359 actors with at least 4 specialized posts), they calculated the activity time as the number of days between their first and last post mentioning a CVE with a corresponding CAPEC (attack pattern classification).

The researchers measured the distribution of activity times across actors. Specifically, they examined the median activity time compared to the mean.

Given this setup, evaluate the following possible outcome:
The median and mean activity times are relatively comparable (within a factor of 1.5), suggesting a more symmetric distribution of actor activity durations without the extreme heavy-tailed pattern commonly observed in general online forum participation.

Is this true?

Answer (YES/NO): NO